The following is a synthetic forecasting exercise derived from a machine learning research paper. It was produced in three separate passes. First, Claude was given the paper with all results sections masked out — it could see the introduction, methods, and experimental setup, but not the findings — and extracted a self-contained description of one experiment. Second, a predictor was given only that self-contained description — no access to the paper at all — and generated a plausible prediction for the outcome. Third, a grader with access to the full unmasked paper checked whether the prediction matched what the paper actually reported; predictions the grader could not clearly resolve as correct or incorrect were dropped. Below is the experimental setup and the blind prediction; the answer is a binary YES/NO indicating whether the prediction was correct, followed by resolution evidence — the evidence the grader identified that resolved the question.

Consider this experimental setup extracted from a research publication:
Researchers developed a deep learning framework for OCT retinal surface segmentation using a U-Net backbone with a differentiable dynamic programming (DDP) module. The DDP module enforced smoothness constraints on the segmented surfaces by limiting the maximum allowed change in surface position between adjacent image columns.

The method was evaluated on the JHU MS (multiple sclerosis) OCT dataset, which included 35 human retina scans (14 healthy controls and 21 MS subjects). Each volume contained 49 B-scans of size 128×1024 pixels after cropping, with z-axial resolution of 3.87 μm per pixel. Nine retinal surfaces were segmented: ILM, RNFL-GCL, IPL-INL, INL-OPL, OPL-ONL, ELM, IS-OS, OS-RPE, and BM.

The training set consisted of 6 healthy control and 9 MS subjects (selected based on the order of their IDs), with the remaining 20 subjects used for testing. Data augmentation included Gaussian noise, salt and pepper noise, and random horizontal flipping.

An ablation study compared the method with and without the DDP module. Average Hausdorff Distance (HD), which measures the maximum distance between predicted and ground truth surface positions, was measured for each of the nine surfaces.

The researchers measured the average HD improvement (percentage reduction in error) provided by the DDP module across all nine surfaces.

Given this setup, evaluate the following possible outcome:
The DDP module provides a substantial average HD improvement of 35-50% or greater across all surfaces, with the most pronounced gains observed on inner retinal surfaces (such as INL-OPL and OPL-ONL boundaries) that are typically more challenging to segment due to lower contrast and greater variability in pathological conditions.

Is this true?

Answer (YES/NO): NO